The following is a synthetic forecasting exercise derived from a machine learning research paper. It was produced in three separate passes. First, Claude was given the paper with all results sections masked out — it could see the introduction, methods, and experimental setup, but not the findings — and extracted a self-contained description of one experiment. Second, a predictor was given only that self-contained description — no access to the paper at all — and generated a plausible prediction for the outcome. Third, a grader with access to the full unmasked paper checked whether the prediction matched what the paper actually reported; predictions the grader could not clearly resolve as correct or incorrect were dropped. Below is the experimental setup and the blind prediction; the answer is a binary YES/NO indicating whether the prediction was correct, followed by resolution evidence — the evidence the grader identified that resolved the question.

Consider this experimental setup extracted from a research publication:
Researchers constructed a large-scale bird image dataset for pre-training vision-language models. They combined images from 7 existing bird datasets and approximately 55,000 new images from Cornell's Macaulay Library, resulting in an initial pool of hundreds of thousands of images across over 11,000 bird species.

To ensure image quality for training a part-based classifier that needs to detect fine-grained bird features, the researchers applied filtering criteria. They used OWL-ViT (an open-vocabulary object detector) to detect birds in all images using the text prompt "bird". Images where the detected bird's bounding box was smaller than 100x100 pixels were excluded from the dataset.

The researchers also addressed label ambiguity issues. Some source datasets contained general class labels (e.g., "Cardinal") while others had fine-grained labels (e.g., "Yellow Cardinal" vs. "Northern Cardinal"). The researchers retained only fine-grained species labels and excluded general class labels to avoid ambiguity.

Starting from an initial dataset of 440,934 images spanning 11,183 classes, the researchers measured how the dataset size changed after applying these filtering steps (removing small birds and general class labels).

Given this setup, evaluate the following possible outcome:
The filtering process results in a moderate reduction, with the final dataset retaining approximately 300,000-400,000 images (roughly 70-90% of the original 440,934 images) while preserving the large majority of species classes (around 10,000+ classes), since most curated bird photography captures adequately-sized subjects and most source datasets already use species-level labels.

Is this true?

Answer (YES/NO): NO